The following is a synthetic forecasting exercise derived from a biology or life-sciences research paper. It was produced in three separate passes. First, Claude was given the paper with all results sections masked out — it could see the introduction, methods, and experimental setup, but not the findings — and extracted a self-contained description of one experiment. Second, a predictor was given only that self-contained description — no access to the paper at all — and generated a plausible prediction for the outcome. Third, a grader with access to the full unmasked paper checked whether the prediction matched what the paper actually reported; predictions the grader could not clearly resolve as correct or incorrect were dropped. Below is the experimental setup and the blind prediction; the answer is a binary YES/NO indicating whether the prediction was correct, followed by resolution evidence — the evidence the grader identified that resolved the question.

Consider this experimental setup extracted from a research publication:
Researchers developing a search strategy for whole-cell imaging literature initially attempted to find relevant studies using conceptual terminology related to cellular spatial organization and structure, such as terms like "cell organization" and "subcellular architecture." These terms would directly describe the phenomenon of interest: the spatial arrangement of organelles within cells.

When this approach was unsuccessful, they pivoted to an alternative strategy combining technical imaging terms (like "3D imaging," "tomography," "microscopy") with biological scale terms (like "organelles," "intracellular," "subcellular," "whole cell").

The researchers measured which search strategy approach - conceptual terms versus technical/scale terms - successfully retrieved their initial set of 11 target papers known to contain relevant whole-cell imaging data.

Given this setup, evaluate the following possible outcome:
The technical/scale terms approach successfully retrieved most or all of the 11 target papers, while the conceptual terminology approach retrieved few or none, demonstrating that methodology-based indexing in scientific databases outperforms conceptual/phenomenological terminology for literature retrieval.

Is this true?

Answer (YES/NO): YES